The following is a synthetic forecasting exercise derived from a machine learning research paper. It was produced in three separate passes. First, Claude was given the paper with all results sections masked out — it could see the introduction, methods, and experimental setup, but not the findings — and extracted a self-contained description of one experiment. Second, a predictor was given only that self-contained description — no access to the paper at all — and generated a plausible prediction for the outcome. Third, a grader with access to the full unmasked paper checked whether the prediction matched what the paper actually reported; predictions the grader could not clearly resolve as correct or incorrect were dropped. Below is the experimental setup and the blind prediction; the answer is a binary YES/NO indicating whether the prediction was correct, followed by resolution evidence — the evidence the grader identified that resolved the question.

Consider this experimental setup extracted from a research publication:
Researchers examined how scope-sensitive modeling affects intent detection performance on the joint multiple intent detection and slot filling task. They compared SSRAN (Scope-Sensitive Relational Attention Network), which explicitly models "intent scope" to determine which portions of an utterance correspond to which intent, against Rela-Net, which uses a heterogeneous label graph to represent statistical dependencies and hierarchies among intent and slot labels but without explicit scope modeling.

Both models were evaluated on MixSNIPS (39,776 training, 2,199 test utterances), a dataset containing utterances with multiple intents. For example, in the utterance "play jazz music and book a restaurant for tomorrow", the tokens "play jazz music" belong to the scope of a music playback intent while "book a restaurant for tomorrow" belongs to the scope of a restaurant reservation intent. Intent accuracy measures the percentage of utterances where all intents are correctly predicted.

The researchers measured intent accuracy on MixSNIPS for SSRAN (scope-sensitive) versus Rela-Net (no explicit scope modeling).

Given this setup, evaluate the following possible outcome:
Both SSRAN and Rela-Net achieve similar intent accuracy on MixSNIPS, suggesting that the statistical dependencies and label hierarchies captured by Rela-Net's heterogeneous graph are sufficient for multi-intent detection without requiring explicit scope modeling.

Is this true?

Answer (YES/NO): NO